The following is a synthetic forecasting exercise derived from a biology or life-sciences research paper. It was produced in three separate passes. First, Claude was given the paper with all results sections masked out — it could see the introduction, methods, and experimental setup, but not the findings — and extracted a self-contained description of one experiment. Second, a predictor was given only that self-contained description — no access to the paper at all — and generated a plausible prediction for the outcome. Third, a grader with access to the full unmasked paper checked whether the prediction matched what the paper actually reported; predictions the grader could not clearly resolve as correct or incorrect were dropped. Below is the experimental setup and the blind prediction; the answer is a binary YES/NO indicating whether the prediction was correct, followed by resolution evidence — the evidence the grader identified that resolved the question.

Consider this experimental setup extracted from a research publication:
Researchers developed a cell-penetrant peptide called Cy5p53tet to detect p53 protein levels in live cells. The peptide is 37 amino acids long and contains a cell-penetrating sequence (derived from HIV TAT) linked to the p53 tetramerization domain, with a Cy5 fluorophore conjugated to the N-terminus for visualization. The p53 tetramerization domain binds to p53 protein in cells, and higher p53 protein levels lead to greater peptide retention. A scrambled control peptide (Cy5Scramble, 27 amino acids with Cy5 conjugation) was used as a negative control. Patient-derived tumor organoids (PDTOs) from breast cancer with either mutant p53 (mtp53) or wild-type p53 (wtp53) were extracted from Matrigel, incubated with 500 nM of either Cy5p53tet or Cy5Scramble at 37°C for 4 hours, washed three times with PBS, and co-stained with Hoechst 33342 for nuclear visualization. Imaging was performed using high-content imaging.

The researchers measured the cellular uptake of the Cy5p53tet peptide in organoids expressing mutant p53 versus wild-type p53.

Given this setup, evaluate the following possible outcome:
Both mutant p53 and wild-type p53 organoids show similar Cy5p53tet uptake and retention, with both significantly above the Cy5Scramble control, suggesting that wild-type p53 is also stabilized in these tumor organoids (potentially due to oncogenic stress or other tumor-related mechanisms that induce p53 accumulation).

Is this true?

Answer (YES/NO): NO